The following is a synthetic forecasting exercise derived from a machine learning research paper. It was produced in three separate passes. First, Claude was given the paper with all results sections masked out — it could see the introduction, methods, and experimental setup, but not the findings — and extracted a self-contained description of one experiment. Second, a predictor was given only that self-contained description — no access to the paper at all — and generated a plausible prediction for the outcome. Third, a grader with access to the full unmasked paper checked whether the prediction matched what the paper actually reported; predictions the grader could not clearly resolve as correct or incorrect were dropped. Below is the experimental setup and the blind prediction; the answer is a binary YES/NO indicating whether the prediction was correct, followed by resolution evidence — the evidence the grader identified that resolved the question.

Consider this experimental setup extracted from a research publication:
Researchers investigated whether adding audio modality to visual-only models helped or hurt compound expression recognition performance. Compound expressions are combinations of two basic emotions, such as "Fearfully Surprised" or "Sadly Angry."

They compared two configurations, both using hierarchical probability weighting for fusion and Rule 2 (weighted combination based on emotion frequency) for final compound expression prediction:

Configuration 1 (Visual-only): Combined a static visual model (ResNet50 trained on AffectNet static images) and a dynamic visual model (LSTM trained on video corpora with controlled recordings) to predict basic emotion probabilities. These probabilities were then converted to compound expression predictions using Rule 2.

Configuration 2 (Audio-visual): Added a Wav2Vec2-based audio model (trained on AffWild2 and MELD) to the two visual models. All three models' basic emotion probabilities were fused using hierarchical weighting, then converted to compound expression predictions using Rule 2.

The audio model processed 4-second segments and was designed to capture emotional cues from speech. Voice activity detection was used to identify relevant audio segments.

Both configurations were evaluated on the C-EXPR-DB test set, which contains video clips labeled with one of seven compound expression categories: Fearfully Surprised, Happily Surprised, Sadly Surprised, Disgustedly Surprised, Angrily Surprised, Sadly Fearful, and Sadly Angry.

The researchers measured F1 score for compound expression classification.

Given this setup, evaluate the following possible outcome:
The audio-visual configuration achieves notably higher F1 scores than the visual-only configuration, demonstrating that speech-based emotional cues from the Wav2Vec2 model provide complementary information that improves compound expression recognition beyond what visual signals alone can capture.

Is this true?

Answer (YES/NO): NO